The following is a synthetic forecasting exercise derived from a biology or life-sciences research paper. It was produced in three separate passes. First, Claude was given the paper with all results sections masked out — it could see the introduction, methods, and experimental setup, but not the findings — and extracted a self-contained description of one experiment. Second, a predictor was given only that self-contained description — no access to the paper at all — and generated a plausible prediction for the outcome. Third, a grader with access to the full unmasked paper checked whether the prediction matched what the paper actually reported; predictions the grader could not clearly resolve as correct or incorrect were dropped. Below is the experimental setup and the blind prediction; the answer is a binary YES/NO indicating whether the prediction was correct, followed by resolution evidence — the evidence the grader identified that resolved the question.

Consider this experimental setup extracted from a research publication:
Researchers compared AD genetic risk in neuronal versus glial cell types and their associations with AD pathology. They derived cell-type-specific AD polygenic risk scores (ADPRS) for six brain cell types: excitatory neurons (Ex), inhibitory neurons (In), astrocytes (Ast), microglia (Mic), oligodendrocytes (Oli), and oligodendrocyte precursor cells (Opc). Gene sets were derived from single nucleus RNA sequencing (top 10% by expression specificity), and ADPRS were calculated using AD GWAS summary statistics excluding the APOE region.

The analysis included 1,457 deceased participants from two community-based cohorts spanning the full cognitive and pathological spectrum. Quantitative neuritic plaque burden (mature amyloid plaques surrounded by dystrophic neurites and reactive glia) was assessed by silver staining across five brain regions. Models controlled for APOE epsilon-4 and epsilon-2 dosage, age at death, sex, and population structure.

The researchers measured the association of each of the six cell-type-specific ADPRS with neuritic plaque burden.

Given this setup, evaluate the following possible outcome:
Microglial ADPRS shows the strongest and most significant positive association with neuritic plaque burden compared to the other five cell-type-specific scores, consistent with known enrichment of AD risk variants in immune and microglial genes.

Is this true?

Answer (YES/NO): NO